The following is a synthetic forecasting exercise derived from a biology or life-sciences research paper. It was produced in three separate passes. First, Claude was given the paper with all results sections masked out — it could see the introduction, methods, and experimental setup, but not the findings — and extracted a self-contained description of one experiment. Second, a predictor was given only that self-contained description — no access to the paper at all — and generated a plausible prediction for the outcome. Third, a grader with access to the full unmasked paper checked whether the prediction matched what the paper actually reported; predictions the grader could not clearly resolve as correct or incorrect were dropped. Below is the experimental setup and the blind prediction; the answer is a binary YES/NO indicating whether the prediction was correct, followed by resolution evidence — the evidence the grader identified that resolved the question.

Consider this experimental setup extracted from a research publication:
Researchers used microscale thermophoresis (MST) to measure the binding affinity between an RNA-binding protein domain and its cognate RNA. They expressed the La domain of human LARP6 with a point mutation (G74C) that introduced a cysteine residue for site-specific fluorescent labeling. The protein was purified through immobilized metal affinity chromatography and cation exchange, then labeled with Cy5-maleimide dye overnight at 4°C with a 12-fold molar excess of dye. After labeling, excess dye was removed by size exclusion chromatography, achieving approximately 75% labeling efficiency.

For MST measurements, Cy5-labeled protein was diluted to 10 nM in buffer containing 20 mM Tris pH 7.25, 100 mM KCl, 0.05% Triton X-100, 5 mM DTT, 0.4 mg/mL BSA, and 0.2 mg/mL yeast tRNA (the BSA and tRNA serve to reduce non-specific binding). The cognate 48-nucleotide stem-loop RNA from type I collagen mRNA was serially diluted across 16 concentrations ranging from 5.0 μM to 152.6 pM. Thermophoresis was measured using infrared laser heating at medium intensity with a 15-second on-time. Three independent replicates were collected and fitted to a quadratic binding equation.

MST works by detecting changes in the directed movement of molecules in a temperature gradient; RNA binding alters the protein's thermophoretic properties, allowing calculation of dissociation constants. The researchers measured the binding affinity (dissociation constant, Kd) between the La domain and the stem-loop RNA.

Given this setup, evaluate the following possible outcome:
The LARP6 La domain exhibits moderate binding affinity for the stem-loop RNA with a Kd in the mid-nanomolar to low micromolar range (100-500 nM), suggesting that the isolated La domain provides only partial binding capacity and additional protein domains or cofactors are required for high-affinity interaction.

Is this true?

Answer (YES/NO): NO